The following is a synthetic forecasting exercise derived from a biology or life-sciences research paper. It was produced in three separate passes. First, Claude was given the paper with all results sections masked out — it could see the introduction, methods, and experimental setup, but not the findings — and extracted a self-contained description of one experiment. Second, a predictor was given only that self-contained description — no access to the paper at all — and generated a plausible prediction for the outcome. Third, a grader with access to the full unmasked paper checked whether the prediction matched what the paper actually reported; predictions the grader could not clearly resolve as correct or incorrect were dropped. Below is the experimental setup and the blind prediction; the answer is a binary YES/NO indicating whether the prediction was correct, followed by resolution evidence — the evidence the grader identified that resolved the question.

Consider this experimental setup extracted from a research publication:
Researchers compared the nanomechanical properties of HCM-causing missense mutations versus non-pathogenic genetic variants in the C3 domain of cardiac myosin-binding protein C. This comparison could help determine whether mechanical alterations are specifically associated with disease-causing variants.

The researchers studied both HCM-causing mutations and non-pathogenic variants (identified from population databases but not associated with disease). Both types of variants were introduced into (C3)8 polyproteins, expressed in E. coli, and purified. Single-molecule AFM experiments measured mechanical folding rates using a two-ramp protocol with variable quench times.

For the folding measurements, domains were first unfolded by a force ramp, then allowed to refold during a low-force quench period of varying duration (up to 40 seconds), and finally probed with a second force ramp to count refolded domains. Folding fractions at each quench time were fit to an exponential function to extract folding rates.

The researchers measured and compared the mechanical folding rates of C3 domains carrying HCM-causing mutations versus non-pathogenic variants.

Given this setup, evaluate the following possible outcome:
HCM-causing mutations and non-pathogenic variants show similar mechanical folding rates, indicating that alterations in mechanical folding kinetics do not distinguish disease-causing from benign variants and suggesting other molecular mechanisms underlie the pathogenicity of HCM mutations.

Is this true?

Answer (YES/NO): NO